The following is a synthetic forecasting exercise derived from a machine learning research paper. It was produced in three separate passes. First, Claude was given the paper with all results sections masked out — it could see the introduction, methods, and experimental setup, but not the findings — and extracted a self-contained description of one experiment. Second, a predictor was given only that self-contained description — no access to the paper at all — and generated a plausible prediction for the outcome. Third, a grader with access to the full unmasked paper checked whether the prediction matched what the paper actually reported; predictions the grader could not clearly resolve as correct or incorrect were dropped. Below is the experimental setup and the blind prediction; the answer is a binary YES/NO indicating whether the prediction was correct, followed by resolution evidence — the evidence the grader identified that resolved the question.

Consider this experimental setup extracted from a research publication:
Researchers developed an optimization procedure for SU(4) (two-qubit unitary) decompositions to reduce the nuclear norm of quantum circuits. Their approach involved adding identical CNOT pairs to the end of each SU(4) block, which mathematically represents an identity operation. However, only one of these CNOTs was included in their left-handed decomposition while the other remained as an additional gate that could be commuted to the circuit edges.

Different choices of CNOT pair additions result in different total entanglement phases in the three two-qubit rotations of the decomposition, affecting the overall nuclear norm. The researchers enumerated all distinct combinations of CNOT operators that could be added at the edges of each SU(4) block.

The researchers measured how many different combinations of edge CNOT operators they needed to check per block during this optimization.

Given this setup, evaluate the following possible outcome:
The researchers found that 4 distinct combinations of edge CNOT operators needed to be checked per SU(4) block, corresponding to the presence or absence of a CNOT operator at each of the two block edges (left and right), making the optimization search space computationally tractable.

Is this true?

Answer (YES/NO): NO